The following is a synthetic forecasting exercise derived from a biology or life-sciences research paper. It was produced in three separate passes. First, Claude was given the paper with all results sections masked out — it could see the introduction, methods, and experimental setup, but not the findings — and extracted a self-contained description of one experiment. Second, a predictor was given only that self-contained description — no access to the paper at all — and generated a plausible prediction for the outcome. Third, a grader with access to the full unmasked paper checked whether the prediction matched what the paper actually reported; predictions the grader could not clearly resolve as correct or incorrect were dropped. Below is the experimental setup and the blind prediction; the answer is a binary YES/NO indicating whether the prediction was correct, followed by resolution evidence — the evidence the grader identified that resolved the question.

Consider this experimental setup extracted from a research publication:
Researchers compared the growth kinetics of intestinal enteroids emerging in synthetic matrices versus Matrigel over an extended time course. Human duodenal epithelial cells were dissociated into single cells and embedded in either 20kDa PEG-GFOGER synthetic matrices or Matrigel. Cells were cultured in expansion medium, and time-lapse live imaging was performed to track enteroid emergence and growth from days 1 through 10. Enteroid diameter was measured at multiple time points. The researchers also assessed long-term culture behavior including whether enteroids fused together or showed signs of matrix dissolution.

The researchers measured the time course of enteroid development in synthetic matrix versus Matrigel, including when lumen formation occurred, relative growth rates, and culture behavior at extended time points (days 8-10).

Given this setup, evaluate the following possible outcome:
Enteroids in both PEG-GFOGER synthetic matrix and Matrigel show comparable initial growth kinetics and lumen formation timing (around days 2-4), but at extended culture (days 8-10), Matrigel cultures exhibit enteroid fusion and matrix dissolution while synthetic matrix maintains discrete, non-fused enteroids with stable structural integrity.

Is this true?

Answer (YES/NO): NO